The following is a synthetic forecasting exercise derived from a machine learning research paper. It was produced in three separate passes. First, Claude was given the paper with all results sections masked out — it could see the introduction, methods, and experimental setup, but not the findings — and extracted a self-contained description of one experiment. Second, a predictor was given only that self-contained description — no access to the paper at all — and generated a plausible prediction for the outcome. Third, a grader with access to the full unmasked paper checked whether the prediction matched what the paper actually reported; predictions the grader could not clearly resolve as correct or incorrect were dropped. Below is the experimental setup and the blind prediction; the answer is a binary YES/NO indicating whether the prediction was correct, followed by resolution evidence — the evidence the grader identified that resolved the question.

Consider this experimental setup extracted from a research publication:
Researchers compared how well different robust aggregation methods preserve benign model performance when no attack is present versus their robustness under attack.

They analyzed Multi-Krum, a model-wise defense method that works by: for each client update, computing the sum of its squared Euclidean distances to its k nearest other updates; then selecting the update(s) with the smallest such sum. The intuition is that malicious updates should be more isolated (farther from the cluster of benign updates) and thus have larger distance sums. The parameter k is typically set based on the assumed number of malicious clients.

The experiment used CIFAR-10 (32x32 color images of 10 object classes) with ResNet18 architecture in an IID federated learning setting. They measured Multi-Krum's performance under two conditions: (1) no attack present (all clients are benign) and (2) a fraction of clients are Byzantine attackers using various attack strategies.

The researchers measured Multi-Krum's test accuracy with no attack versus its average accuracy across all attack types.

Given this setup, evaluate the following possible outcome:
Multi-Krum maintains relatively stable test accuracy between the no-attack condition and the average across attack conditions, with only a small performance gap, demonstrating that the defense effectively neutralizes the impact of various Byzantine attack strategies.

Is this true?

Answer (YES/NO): NO